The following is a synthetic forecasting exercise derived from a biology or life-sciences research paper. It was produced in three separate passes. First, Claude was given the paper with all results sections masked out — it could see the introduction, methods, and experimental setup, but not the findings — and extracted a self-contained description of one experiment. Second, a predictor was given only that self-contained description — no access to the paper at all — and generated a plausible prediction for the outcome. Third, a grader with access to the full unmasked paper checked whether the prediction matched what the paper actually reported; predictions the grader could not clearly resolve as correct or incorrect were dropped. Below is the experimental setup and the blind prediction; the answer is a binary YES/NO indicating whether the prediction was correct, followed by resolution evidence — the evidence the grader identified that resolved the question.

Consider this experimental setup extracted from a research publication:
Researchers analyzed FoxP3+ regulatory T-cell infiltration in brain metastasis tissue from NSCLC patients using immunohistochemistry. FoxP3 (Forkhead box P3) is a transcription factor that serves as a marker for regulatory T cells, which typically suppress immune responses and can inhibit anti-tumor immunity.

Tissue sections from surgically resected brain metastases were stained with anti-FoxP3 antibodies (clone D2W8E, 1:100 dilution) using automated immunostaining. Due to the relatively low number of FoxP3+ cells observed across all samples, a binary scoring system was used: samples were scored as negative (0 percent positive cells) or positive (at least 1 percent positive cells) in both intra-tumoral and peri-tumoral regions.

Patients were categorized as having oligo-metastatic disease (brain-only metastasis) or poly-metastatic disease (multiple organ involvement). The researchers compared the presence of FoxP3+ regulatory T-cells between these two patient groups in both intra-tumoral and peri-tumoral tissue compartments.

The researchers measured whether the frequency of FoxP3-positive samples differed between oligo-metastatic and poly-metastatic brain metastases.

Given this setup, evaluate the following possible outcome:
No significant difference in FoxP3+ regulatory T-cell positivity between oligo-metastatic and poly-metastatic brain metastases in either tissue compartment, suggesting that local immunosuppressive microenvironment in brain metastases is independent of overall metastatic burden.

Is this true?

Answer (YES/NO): YES